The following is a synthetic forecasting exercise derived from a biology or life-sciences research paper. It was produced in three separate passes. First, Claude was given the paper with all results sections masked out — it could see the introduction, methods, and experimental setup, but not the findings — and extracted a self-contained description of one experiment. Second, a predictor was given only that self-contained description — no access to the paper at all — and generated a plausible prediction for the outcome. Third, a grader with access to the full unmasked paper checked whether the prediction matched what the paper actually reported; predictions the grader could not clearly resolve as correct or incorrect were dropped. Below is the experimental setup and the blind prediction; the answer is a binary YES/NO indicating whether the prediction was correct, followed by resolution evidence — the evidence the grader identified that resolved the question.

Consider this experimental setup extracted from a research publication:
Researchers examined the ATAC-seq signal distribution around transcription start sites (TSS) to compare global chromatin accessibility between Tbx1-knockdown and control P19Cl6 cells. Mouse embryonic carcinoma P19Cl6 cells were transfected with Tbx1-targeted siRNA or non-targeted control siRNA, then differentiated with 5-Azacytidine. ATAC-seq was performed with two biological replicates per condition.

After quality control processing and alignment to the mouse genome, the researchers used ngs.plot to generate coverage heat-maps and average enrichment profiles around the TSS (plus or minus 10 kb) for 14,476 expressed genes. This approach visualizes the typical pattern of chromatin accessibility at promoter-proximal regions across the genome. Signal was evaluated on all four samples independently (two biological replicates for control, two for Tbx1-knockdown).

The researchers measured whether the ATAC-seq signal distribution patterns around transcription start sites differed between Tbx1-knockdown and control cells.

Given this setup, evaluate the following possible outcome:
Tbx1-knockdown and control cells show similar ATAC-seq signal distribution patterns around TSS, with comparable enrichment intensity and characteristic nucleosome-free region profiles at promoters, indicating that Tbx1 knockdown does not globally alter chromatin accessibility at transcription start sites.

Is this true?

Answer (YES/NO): YES